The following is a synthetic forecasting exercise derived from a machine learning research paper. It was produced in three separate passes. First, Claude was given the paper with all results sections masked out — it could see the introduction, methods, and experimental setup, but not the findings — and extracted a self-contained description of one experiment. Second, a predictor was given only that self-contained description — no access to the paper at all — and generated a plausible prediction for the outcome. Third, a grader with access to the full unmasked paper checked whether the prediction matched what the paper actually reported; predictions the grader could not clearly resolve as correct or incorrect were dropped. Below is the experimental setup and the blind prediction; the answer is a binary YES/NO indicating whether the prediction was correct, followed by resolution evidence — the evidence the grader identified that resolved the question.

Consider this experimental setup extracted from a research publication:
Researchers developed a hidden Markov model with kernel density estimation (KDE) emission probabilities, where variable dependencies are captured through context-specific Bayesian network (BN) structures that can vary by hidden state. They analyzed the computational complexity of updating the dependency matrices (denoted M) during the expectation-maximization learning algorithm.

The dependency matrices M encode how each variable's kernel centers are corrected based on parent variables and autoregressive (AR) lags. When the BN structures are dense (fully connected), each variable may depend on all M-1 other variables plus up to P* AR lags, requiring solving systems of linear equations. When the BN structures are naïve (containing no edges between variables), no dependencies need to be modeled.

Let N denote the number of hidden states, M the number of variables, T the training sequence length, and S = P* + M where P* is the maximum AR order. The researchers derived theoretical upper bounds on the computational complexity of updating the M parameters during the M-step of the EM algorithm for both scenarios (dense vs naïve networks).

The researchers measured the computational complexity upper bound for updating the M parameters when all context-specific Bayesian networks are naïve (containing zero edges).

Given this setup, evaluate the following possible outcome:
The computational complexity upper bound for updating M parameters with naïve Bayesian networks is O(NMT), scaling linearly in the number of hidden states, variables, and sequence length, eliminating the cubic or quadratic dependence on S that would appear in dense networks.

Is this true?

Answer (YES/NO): NO